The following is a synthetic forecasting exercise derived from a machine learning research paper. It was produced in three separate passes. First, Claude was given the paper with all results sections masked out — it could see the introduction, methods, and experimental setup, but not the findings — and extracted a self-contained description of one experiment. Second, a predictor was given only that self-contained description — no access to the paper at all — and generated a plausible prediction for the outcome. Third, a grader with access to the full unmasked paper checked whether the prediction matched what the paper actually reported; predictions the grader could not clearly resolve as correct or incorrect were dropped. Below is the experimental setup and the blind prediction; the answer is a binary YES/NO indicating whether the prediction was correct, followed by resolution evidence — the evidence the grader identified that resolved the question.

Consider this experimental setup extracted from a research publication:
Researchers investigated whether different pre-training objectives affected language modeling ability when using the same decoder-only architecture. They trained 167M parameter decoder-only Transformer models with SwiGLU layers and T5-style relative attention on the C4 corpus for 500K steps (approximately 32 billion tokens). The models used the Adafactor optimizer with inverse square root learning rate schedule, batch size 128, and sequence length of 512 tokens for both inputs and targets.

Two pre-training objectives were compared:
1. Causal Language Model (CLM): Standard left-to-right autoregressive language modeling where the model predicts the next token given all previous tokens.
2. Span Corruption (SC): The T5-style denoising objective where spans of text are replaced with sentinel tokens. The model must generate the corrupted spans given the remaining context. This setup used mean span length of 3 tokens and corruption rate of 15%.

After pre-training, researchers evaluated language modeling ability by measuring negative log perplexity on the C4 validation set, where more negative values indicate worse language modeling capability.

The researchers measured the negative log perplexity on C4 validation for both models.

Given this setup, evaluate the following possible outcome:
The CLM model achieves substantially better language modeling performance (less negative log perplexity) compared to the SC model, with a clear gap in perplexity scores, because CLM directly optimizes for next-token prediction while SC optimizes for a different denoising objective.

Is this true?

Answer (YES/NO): YES